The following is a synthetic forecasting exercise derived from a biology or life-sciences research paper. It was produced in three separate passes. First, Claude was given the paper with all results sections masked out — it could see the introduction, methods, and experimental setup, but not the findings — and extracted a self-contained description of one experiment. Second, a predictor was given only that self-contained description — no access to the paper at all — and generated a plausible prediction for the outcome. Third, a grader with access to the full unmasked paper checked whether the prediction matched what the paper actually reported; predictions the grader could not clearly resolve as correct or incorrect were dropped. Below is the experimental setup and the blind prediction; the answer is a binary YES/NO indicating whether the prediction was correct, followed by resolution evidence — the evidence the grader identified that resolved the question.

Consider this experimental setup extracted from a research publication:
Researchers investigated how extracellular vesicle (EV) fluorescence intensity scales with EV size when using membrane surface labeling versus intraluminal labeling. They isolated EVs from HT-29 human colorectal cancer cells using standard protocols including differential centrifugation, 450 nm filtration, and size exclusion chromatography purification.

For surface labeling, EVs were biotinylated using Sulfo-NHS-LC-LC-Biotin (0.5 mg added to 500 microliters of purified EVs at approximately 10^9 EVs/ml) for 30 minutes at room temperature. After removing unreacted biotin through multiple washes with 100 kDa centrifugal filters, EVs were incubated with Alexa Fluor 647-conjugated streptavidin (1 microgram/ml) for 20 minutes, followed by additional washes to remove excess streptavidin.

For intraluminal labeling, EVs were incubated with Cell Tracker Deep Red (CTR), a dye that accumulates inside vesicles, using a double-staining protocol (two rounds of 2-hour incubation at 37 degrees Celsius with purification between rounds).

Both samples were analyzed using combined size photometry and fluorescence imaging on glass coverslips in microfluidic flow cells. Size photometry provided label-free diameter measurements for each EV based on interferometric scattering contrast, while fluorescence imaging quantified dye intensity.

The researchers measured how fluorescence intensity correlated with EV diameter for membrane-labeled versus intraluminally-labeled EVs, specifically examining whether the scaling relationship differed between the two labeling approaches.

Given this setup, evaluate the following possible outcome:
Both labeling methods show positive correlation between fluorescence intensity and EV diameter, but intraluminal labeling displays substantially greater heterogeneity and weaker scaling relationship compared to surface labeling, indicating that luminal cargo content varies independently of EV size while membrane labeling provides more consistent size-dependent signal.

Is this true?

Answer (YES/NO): NO